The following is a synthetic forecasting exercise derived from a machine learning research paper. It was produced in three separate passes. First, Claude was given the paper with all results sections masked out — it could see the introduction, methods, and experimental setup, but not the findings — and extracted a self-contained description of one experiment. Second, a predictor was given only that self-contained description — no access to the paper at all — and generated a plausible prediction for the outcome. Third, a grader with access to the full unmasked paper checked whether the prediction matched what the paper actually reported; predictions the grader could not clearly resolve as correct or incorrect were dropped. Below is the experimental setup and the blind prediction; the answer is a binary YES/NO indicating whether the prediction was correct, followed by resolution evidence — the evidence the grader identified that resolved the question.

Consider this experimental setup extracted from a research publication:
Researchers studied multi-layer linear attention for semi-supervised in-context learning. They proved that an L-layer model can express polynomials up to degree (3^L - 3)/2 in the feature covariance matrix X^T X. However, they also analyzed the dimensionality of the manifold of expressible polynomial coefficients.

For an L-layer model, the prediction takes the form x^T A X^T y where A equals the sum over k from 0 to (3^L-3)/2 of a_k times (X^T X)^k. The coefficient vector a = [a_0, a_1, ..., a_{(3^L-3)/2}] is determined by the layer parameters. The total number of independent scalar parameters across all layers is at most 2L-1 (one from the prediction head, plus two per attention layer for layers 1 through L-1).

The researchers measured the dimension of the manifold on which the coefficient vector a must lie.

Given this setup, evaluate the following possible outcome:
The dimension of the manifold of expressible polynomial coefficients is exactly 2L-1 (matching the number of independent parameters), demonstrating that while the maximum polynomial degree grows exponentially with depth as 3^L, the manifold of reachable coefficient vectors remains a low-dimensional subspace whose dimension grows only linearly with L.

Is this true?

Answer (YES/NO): NO